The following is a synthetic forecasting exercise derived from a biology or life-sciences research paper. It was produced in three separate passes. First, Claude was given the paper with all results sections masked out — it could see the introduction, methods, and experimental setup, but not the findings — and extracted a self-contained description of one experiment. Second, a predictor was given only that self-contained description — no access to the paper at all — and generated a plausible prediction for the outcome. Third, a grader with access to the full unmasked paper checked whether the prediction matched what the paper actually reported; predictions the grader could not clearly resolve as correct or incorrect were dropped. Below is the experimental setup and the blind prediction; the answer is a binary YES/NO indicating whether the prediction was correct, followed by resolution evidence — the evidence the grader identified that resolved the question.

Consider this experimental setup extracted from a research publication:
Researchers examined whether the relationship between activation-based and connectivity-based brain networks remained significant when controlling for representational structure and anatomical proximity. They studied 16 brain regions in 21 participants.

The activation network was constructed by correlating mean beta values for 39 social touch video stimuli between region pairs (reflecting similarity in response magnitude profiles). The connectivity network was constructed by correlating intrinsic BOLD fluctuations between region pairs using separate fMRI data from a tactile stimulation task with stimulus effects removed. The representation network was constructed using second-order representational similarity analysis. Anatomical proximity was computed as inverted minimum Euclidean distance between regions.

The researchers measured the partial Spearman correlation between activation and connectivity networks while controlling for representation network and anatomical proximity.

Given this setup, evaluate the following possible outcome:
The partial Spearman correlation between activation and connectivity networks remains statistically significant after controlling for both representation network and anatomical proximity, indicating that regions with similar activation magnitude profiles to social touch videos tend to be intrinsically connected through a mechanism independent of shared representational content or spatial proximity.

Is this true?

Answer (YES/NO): YES